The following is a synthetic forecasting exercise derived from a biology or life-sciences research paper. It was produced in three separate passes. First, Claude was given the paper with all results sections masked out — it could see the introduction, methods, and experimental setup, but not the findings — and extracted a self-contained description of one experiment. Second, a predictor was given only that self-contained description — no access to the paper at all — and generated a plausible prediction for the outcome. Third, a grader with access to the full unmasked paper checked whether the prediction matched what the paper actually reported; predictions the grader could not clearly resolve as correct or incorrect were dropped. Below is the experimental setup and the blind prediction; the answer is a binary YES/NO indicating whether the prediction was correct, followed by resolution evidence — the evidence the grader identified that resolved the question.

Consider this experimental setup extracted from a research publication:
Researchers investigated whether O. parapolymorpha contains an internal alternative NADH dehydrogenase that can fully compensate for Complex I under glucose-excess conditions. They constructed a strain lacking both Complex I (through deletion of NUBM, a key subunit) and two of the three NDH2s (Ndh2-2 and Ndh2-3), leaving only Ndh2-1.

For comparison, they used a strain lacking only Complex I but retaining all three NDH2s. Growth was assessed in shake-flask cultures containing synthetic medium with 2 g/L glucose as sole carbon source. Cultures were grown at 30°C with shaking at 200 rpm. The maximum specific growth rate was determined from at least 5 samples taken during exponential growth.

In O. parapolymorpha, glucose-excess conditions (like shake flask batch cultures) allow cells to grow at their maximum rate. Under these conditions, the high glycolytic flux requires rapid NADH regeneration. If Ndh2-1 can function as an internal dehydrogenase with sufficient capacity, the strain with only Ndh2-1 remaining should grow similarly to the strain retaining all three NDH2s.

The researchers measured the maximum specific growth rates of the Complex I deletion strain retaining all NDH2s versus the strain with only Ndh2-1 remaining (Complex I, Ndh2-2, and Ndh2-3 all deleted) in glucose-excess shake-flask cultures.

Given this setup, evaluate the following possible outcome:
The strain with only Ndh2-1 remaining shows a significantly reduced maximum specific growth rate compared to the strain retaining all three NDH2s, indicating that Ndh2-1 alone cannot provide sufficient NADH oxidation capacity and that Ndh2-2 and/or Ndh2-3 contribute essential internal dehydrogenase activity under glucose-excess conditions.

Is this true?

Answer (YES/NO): NO